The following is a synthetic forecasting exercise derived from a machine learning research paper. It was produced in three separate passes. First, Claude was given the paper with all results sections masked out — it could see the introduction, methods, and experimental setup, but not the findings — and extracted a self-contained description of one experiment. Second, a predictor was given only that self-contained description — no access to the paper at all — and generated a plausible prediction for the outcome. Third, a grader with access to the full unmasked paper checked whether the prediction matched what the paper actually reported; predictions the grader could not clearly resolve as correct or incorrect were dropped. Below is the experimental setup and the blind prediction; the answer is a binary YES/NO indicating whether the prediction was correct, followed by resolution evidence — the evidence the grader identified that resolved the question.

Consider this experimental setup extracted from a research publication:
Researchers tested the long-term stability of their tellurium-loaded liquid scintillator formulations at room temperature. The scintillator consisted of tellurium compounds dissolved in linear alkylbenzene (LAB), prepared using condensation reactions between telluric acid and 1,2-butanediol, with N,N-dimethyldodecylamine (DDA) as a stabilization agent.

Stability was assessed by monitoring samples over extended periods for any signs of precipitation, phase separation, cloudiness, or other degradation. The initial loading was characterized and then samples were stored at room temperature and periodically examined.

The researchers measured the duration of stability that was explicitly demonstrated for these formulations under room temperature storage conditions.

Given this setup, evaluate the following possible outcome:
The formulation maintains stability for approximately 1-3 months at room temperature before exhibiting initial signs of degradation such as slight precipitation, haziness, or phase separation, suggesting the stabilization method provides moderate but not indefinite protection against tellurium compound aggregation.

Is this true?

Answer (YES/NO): NO